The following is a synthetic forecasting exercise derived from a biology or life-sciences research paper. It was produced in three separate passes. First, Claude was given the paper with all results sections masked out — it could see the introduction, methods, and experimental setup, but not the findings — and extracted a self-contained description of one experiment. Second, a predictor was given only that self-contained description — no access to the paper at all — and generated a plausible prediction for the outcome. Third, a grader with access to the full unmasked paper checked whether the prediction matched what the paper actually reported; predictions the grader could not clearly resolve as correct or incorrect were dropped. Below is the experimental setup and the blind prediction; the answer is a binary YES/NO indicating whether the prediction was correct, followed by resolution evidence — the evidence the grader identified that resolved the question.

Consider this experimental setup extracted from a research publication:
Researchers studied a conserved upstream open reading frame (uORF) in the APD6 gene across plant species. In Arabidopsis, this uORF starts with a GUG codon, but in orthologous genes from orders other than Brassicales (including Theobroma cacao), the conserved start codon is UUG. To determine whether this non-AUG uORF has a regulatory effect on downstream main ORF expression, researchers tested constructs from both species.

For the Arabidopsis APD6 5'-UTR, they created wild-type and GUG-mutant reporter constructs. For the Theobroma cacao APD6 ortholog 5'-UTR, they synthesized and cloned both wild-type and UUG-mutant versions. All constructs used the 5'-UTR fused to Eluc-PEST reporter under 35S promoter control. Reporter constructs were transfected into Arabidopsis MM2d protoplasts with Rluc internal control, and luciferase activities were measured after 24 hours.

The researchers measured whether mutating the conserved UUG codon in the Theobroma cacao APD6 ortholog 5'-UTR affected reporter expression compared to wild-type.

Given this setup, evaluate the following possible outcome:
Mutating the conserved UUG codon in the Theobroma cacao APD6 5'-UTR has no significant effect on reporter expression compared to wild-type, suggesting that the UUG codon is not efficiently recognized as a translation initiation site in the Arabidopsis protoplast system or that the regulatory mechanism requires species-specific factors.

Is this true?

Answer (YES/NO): YES